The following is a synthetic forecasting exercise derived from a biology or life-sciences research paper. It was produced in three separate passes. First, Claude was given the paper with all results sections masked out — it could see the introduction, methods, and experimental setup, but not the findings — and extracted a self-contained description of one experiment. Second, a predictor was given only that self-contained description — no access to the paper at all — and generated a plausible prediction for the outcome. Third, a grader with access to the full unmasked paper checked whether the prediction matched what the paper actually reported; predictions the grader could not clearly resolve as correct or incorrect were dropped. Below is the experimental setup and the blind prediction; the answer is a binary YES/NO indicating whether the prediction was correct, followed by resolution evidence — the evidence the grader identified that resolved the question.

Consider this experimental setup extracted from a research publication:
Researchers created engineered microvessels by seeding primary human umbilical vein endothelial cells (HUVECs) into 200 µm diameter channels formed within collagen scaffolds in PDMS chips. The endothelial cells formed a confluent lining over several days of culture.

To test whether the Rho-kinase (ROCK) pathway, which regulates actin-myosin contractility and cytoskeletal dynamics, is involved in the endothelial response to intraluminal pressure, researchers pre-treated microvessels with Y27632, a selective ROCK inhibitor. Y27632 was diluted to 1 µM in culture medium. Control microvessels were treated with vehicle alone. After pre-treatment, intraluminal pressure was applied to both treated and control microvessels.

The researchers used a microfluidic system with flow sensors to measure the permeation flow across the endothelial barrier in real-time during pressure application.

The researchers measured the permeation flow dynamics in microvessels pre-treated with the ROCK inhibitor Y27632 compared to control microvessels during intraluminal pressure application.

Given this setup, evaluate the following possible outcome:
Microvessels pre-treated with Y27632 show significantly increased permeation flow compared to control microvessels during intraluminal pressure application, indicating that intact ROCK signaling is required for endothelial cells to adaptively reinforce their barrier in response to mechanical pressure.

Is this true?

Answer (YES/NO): YES